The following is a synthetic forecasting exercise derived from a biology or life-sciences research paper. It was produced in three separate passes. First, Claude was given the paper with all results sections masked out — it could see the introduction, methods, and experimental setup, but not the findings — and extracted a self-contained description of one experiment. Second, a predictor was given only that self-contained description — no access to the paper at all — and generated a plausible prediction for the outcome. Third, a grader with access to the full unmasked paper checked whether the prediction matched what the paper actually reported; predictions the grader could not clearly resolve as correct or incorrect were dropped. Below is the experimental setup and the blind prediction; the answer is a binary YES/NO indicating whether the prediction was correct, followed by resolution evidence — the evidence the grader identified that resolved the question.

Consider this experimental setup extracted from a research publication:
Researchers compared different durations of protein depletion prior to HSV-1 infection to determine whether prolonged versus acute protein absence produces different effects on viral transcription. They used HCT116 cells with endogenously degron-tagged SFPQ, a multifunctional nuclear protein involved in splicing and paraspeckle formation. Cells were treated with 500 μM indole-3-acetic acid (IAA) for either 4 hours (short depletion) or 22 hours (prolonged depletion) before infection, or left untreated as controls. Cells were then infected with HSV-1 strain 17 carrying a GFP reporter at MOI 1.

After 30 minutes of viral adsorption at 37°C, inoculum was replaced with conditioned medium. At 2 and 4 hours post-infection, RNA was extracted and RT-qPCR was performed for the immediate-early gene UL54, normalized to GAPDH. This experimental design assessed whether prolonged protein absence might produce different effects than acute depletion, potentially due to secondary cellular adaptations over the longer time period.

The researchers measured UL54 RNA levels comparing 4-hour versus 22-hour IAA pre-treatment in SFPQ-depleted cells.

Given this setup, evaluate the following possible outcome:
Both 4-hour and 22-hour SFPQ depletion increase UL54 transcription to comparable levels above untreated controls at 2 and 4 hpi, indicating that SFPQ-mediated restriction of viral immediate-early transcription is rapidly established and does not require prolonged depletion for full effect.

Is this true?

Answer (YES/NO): NO